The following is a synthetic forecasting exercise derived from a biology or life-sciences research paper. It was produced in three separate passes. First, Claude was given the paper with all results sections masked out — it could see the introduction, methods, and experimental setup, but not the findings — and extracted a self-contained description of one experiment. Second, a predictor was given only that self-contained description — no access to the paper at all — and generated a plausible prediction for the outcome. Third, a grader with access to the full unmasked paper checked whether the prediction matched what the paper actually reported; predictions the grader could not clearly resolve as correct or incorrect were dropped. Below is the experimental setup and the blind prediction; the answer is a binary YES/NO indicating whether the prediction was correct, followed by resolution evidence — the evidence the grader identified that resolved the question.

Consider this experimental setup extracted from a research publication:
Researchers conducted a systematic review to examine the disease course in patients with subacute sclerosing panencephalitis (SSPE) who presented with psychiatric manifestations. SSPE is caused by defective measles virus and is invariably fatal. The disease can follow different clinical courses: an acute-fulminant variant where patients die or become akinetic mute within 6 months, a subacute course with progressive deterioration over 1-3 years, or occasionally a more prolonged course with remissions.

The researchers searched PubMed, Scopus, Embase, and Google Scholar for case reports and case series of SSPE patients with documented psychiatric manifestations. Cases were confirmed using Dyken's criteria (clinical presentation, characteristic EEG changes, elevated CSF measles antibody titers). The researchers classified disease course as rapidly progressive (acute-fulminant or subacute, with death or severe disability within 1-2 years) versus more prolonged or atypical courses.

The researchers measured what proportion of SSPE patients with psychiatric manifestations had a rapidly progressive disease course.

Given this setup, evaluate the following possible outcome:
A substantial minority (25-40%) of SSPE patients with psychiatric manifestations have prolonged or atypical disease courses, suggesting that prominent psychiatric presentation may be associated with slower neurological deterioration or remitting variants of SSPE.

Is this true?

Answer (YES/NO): NO